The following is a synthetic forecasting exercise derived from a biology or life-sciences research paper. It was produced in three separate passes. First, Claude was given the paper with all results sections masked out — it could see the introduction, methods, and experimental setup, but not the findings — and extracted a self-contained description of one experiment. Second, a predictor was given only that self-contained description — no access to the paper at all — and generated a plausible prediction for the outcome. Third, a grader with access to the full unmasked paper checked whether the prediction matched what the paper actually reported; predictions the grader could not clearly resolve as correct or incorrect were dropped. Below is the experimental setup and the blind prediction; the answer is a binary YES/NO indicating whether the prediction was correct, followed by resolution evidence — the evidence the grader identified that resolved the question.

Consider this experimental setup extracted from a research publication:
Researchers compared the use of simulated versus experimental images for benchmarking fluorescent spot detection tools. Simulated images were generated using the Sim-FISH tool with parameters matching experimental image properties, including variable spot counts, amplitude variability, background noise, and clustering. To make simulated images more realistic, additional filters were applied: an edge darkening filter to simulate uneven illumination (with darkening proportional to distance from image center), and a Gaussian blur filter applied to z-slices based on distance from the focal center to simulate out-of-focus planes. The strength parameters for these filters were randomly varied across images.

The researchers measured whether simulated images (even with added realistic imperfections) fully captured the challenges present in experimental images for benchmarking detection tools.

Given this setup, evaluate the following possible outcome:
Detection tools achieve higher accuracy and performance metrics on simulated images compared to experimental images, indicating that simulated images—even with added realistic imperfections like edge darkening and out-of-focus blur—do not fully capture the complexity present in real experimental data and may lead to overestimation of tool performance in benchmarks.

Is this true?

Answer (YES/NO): NO